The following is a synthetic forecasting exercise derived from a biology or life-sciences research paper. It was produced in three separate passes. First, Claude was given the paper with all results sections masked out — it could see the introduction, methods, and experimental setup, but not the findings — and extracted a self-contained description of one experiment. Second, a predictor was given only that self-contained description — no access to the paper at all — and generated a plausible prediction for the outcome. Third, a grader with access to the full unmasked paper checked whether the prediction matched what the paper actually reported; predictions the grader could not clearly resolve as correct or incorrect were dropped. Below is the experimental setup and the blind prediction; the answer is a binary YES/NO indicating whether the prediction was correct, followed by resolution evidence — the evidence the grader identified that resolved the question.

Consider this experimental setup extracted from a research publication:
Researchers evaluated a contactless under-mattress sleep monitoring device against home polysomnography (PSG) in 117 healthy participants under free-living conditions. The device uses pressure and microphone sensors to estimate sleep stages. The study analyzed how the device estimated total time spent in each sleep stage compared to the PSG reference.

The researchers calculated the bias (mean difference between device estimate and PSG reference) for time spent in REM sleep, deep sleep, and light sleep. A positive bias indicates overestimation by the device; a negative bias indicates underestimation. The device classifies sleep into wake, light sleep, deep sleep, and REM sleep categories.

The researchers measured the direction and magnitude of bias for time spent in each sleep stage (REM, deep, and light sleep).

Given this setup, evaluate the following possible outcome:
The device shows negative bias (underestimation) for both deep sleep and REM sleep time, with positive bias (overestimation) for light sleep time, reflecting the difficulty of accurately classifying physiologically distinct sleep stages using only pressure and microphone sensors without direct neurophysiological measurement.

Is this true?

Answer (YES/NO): YES